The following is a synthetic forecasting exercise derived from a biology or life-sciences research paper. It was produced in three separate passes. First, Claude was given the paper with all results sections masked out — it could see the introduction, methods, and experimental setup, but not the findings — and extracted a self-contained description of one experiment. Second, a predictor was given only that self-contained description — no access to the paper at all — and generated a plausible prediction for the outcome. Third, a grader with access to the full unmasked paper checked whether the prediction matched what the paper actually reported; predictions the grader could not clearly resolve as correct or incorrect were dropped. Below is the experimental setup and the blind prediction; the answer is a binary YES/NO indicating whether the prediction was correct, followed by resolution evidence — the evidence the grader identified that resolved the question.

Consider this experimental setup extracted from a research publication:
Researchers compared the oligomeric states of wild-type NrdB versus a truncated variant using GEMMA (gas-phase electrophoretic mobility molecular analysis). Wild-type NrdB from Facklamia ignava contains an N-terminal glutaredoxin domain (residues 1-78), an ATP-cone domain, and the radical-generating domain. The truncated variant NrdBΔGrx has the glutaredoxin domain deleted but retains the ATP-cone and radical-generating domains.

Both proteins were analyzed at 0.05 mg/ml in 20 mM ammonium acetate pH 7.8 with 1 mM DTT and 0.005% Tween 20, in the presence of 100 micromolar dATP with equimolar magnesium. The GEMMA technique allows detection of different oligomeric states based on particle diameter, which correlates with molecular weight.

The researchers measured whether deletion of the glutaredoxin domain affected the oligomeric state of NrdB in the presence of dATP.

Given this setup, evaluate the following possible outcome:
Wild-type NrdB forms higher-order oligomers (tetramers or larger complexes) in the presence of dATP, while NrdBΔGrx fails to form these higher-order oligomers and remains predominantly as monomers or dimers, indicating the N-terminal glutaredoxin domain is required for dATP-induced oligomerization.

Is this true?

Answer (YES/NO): NO